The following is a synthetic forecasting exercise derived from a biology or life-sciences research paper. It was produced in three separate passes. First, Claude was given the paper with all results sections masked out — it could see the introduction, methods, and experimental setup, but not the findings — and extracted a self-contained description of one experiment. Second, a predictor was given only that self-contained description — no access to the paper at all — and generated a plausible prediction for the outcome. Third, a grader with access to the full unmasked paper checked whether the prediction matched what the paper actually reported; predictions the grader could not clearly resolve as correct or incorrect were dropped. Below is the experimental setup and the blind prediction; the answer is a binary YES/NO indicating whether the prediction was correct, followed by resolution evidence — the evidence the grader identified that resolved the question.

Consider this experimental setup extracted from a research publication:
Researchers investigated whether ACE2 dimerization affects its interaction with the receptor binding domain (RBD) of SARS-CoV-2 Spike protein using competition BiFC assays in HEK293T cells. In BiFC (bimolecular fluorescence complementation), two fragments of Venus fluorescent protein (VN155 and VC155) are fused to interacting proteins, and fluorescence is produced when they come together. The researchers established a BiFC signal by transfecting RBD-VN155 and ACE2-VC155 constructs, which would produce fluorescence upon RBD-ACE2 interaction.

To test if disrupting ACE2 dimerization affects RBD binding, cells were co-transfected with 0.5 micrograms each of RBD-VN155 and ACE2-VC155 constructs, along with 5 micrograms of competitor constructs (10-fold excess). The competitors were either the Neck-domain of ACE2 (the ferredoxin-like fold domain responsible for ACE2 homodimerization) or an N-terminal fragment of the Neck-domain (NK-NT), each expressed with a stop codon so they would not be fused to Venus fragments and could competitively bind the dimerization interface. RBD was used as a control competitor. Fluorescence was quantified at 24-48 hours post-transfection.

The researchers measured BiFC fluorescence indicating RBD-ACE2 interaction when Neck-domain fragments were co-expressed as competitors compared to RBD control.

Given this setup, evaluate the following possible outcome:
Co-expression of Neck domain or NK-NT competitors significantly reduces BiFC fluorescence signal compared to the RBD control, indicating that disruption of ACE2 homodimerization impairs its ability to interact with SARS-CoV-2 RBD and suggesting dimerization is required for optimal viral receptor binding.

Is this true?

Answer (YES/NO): YES